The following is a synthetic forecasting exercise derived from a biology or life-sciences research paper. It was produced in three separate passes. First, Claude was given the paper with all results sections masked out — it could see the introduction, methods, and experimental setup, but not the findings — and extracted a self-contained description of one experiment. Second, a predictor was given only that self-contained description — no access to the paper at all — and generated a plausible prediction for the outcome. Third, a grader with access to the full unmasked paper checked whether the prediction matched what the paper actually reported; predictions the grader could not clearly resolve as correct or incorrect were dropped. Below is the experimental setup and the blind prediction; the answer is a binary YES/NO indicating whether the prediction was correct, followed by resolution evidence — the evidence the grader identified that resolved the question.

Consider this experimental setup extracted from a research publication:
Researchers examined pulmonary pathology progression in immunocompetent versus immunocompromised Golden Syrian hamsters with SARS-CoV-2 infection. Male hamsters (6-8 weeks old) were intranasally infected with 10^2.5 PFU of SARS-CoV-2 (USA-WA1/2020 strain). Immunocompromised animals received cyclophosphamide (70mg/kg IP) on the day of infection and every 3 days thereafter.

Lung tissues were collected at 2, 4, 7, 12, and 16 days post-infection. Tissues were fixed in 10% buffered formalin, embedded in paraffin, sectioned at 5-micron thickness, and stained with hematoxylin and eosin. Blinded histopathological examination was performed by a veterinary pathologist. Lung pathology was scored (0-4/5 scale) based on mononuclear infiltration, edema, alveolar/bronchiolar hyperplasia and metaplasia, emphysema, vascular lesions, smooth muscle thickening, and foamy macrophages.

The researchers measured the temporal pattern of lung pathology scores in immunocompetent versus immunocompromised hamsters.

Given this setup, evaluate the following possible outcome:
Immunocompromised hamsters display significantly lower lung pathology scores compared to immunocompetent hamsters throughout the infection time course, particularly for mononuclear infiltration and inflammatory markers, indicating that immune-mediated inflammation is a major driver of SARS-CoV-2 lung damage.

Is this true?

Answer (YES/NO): NO